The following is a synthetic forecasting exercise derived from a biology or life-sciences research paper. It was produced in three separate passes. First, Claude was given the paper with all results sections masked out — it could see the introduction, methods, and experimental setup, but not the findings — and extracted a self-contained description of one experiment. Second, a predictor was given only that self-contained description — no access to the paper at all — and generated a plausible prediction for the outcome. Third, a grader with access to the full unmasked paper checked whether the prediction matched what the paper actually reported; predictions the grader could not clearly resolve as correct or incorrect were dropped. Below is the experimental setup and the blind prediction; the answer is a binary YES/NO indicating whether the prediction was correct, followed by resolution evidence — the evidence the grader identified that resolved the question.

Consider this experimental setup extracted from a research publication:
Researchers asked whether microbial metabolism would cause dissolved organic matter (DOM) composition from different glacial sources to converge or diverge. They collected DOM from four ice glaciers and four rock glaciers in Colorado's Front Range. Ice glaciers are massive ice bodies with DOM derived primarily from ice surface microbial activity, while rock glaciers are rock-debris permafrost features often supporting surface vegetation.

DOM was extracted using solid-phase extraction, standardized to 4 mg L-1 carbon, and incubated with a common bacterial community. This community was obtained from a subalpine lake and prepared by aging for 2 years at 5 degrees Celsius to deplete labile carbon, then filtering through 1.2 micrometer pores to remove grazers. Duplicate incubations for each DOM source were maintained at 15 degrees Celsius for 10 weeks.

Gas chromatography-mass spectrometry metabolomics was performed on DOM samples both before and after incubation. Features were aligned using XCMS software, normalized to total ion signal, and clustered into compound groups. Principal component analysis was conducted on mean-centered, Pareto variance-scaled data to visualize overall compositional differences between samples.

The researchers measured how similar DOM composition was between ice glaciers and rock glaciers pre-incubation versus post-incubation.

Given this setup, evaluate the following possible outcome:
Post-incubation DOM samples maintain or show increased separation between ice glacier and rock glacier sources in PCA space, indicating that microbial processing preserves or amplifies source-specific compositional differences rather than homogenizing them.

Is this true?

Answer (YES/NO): NO